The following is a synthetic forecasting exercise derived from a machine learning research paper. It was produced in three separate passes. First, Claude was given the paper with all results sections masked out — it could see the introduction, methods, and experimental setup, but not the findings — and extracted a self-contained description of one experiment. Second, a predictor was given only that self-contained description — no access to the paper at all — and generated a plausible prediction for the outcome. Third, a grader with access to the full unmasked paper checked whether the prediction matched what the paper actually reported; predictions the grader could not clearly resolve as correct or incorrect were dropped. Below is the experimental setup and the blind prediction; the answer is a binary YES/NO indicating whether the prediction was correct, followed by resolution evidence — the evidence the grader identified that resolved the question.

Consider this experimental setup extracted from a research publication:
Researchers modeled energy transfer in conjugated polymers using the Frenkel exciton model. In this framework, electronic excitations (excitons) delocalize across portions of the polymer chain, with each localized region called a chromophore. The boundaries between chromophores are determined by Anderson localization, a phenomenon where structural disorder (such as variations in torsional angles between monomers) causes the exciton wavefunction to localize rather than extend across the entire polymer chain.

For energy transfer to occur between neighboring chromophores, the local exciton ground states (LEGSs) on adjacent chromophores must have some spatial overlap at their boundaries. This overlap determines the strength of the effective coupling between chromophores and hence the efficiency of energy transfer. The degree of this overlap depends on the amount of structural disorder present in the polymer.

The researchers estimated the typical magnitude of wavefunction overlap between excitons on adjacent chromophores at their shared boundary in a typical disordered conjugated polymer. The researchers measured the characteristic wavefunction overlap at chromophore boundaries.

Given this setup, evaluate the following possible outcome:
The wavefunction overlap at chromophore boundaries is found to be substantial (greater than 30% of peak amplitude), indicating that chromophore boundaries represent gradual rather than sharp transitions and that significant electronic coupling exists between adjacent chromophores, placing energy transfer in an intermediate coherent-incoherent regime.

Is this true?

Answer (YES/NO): NO